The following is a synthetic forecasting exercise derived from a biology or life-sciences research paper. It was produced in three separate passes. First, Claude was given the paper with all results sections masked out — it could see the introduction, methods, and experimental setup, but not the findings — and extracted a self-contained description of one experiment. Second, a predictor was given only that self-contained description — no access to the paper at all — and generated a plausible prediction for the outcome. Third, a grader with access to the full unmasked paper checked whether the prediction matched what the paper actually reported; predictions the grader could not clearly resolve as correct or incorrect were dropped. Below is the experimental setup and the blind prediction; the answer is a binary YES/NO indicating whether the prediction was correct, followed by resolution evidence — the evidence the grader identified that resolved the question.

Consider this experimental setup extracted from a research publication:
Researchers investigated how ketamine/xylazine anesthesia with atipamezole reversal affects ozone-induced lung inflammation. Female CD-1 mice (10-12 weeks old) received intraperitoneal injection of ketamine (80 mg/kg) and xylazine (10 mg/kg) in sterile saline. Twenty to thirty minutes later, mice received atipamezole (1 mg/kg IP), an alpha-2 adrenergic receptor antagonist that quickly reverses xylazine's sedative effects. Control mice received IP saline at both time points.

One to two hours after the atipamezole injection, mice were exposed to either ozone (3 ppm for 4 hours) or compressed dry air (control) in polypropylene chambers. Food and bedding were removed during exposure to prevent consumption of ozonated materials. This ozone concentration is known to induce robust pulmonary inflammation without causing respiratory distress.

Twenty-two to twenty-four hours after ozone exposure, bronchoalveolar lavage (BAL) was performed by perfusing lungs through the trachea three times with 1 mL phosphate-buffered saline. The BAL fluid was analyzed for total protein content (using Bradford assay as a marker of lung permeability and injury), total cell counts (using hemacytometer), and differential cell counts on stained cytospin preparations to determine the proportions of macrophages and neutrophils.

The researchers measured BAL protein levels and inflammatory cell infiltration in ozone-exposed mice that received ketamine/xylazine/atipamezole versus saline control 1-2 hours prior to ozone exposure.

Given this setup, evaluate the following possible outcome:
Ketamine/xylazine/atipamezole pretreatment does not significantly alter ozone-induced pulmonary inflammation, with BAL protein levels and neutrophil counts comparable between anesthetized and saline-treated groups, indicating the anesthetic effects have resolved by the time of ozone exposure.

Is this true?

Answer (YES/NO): NO